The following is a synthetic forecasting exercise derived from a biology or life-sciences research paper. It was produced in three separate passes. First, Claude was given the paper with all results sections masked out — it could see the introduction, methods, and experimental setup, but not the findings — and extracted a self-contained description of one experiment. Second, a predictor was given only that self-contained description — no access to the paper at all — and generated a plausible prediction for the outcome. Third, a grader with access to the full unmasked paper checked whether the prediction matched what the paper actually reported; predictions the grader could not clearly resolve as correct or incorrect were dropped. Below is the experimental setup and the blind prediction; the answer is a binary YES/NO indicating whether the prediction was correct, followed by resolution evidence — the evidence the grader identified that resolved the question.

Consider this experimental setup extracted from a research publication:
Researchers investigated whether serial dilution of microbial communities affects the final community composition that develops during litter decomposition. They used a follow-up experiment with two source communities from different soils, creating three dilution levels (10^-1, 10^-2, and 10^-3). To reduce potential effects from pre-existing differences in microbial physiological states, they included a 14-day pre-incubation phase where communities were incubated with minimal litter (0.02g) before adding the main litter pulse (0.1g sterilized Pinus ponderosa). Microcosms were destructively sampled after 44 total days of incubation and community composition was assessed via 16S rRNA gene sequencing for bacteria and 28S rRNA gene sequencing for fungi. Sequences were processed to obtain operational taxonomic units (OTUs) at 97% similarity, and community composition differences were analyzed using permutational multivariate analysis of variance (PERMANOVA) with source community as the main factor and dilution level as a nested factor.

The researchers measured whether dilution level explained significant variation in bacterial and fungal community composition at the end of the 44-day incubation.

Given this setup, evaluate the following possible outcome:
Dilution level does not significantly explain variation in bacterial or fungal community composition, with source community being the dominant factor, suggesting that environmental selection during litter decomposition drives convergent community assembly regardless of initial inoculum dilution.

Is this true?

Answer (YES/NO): NO